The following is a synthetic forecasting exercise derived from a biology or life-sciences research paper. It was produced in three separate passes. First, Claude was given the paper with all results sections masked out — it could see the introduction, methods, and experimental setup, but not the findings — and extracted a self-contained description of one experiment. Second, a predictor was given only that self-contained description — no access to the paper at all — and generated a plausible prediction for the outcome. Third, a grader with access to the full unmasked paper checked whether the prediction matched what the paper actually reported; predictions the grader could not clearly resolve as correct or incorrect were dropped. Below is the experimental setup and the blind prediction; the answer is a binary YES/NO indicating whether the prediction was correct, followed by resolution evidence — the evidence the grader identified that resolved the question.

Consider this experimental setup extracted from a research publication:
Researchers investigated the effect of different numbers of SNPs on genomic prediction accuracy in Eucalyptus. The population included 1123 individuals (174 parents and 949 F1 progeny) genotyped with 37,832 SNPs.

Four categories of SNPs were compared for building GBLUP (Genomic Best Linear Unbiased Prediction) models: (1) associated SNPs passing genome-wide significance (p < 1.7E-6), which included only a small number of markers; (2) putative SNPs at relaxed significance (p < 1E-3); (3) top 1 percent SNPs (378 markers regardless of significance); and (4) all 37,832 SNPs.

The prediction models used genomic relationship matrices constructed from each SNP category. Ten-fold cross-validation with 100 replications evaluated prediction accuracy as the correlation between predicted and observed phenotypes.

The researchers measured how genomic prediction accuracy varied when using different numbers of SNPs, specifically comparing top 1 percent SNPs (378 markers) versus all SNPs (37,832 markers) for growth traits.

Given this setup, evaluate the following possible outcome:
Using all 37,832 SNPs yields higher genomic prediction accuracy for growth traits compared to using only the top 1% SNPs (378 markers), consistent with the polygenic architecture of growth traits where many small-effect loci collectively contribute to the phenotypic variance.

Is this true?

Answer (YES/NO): NO